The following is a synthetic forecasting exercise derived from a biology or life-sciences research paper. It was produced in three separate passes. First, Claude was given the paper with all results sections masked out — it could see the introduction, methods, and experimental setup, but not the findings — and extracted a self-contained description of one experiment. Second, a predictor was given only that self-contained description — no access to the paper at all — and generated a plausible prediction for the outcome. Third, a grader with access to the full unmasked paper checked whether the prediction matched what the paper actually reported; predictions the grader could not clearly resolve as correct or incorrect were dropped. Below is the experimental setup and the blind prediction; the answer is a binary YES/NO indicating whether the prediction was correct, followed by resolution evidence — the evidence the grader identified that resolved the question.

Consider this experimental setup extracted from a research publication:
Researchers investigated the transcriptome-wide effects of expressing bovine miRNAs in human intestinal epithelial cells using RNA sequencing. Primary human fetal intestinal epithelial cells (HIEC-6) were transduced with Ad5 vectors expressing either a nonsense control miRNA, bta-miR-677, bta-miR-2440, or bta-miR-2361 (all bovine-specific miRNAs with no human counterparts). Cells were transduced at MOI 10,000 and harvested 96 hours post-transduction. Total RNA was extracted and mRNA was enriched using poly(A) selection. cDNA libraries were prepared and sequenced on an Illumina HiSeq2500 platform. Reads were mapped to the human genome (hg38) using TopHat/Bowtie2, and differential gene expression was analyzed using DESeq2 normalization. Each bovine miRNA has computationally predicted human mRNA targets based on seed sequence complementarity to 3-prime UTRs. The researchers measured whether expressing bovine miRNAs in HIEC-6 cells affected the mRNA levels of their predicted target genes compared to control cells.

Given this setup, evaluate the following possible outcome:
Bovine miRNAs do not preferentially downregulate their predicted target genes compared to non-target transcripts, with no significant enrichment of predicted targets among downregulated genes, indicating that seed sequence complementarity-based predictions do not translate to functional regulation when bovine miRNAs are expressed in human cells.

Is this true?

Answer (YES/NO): NO